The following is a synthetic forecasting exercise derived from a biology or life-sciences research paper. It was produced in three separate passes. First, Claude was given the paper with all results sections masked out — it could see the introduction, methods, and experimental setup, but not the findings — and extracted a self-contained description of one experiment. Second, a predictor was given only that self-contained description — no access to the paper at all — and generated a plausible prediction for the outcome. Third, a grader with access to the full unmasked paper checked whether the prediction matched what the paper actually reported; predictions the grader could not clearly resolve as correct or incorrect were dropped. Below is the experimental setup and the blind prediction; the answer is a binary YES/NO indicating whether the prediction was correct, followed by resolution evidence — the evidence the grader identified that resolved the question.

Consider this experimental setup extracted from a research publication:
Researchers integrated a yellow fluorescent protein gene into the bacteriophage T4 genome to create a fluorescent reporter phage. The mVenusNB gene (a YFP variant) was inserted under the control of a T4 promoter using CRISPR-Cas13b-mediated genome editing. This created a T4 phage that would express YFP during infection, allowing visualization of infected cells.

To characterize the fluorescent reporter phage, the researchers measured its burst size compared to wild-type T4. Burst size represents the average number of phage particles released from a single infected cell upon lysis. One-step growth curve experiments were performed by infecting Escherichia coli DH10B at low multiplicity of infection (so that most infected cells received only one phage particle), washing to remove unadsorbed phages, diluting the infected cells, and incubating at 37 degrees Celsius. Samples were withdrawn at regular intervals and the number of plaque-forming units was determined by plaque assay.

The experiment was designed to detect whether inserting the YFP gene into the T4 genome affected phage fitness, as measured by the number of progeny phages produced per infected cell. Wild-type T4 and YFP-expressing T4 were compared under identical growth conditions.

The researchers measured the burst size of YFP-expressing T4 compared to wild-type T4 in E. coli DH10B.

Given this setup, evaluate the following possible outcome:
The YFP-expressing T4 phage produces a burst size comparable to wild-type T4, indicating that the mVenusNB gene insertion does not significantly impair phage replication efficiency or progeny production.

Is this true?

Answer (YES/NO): NO